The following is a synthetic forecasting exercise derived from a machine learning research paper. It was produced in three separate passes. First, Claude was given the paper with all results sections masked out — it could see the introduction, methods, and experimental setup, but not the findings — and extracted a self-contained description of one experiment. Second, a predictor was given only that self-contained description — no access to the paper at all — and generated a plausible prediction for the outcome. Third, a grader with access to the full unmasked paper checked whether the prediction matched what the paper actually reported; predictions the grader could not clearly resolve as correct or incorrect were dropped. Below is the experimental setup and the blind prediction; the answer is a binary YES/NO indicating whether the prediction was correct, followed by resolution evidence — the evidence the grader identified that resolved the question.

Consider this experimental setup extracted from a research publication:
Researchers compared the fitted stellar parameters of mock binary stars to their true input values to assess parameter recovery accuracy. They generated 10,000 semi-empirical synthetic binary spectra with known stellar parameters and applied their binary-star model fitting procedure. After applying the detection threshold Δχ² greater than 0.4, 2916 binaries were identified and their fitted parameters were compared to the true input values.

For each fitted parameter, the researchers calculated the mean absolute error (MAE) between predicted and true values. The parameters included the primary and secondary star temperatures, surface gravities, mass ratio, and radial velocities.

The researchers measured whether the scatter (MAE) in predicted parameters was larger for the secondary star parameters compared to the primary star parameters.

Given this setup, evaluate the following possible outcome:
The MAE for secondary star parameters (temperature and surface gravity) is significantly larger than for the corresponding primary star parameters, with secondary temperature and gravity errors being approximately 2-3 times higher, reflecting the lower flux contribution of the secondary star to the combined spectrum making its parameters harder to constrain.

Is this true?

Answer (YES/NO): NO